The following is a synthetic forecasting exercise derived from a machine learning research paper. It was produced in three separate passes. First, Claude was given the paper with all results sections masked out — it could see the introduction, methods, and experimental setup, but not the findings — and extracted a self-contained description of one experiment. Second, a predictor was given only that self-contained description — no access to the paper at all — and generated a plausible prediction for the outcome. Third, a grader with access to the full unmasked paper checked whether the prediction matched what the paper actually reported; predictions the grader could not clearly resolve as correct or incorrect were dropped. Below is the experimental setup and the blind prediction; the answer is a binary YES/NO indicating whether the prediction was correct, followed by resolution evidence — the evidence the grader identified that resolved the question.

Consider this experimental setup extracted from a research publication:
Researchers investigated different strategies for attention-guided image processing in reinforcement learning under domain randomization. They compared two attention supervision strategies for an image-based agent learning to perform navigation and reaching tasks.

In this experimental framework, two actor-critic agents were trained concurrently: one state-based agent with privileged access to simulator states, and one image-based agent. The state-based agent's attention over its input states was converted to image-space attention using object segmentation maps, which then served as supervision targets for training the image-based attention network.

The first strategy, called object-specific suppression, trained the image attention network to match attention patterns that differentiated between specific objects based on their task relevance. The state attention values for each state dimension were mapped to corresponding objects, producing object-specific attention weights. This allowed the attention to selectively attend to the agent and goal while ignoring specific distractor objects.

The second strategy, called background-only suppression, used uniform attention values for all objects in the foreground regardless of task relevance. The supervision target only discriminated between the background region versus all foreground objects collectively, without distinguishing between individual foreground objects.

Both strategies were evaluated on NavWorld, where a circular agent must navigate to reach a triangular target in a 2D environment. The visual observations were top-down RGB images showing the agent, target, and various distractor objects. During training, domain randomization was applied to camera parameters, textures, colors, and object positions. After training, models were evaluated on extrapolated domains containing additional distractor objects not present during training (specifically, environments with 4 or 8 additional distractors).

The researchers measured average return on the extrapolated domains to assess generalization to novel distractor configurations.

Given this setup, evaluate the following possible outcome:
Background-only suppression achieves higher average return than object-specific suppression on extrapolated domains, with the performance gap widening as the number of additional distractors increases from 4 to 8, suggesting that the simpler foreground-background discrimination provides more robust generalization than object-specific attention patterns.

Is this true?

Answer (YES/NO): NO